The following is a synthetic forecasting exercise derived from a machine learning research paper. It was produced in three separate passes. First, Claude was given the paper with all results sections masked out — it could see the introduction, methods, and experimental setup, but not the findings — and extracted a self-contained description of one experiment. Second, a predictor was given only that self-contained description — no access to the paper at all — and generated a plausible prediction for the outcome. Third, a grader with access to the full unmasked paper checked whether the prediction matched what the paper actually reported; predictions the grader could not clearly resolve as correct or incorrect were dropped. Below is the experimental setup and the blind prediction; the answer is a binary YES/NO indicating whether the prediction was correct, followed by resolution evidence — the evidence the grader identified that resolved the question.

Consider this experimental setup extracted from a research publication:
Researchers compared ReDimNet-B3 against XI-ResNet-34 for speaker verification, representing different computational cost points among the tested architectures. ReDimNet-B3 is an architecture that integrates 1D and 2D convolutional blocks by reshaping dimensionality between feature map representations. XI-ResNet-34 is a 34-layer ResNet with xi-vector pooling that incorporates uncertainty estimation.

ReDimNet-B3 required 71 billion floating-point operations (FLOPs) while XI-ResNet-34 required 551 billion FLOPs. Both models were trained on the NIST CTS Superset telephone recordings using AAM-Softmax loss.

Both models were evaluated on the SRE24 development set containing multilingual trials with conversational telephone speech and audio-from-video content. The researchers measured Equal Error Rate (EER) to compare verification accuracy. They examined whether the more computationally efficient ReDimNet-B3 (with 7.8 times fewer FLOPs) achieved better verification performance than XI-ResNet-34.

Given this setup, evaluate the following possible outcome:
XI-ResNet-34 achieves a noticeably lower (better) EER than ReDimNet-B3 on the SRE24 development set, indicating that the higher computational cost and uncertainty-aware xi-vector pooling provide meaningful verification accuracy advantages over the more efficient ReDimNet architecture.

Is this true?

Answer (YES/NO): YES